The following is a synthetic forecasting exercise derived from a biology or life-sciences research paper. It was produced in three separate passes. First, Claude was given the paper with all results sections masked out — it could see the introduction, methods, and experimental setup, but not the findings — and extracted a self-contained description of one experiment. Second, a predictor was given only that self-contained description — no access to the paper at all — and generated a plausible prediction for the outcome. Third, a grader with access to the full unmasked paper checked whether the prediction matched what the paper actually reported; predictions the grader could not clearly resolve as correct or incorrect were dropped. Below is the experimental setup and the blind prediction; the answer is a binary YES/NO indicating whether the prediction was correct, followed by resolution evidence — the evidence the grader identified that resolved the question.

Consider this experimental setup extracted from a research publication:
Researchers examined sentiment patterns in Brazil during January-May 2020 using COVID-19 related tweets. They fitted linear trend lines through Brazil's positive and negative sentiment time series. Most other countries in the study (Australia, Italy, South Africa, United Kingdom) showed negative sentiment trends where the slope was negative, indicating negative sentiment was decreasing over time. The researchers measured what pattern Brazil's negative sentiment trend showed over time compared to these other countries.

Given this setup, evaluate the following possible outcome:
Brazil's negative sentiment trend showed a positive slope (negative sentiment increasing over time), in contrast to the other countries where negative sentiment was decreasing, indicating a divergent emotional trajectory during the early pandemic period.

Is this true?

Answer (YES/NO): YES